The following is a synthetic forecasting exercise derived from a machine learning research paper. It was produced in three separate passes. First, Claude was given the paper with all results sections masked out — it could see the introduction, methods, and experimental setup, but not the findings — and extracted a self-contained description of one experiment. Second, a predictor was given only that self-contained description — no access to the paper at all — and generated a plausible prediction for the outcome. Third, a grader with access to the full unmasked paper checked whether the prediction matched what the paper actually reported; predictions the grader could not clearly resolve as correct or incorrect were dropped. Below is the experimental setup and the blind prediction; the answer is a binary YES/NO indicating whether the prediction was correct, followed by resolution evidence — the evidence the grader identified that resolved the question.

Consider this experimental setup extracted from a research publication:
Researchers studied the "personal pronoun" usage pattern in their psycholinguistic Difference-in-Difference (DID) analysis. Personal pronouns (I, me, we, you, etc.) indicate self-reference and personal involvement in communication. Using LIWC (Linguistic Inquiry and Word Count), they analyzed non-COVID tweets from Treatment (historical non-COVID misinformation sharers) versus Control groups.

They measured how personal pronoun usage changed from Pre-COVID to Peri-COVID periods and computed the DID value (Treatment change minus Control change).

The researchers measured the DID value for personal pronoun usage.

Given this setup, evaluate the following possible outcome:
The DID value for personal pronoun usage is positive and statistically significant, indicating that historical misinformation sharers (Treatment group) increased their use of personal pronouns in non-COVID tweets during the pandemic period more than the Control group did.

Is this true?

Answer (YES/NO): NO